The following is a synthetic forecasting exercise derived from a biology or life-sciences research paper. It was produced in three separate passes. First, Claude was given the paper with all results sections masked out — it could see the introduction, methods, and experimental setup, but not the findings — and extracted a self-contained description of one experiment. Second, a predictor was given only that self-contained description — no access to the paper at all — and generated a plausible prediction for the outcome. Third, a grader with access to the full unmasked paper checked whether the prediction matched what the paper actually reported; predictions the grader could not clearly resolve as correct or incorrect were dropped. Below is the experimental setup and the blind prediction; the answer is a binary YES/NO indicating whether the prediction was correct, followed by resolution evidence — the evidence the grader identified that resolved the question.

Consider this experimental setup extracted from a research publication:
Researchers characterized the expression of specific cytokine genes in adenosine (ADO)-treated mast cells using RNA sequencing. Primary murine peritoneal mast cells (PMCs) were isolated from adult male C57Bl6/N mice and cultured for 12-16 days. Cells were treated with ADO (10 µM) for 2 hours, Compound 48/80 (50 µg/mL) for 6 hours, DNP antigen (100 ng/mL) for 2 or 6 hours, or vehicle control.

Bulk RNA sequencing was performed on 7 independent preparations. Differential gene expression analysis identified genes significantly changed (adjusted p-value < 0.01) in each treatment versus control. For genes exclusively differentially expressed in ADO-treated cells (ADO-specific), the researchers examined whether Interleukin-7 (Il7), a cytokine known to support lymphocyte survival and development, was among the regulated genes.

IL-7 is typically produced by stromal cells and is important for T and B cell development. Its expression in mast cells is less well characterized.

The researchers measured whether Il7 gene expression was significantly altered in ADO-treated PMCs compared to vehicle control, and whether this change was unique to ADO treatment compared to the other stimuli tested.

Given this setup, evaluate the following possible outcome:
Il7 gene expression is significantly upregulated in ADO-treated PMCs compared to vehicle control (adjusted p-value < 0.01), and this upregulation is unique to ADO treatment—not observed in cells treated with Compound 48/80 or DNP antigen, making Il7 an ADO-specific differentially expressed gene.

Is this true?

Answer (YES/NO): YES